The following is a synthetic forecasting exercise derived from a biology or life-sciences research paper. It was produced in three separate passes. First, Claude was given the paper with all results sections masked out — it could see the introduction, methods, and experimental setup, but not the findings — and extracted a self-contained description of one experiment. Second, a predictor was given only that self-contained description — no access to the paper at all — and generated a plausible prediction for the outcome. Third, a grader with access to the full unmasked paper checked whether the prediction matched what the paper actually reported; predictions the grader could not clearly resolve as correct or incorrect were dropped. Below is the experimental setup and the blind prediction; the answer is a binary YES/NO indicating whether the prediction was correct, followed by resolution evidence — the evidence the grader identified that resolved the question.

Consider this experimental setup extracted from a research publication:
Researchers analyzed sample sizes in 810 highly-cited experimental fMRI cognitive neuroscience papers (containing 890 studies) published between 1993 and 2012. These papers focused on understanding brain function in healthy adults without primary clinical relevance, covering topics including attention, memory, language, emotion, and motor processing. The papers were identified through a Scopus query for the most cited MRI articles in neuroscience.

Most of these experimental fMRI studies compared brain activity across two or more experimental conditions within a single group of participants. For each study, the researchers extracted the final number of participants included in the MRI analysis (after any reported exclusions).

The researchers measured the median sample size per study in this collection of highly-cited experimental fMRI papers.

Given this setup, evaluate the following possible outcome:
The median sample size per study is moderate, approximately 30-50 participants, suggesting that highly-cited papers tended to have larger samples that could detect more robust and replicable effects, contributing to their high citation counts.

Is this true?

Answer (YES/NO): NO